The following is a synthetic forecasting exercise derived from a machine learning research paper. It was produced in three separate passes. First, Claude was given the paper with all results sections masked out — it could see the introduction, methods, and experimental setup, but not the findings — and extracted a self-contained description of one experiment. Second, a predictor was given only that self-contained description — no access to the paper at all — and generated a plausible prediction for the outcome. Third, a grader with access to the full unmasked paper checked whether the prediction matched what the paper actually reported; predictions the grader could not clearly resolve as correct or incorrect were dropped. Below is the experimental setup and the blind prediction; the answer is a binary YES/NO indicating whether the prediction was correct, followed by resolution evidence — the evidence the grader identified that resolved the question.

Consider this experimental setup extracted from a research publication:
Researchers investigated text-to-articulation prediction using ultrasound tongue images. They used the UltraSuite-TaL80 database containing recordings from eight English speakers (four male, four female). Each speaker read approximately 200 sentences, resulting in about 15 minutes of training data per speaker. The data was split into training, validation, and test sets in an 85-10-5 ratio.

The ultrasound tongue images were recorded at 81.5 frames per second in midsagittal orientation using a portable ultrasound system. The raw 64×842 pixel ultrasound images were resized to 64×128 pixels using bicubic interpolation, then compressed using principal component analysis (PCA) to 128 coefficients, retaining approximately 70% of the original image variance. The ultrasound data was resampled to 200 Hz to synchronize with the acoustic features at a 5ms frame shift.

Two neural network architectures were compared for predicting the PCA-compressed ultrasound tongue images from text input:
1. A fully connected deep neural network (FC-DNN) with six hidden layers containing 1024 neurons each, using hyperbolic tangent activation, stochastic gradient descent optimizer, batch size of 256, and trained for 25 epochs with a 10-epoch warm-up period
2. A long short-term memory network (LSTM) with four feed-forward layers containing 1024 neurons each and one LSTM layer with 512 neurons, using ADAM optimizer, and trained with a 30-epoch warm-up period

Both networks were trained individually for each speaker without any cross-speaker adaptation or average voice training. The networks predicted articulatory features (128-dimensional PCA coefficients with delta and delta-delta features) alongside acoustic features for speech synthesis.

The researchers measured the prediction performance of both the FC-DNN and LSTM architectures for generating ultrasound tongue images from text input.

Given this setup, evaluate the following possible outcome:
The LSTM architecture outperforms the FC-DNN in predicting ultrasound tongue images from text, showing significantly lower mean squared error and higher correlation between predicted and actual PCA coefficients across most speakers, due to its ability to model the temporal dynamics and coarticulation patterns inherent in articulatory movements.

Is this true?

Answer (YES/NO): NO